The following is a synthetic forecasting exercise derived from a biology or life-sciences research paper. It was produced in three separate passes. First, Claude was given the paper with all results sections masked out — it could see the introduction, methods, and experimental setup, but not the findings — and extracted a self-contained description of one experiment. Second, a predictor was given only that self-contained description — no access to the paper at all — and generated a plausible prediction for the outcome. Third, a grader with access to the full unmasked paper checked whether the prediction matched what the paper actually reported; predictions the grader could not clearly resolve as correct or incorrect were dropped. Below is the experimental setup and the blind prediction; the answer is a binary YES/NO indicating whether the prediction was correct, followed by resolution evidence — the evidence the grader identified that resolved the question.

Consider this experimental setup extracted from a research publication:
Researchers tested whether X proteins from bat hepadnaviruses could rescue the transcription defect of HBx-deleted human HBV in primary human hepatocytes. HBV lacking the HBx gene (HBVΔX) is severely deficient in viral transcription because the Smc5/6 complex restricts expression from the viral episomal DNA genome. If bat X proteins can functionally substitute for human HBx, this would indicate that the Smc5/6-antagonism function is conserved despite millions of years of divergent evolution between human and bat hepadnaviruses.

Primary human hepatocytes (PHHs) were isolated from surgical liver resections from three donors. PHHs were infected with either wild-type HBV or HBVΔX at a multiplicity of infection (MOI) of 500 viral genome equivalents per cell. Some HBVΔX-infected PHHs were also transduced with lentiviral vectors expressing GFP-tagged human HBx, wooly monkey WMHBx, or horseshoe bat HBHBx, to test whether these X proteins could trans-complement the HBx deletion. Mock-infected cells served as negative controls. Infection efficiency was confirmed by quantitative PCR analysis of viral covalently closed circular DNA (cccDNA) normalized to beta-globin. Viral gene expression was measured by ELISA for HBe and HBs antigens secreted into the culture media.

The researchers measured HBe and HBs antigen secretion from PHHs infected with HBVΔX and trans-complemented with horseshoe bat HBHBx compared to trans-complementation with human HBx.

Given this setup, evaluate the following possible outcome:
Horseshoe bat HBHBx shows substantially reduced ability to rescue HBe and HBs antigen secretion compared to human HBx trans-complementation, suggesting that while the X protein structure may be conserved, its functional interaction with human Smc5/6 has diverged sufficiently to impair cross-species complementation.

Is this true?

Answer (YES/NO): NO